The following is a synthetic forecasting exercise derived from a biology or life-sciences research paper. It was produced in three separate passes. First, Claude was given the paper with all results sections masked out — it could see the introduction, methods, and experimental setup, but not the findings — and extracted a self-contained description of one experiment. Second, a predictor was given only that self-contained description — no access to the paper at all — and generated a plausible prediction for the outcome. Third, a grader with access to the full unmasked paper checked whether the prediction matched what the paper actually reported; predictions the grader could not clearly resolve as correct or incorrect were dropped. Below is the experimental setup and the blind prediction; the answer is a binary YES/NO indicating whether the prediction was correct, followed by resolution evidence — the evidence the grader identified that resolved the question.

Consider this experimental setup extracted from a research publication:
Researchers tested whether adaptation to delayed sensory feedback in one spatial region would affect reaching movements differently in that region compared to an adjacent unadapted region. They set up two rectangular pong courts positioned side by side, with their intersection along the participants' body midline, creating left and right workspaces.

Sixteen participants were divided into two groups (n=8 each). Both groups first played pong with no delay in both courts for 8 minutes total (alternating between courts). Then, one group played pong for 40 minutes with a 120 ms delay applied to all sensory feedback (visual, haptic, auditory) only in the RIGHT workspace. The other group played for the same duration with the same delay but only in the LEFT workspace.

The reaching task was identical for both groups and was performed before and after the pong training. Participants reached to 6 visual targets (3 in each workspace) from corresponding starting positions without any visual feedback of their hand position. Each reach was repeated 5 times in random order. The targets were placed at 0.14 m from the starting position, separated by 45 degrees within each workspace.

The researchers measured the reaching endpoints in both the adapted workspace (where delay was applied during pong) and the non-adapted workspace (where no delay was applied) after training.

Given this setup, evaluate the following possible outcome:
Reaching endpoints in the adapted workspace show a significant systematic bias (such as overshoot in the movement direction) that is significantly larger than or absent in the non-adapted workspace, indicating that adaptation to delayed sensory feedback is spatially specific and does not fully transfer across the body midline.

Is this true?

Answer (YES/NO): YES